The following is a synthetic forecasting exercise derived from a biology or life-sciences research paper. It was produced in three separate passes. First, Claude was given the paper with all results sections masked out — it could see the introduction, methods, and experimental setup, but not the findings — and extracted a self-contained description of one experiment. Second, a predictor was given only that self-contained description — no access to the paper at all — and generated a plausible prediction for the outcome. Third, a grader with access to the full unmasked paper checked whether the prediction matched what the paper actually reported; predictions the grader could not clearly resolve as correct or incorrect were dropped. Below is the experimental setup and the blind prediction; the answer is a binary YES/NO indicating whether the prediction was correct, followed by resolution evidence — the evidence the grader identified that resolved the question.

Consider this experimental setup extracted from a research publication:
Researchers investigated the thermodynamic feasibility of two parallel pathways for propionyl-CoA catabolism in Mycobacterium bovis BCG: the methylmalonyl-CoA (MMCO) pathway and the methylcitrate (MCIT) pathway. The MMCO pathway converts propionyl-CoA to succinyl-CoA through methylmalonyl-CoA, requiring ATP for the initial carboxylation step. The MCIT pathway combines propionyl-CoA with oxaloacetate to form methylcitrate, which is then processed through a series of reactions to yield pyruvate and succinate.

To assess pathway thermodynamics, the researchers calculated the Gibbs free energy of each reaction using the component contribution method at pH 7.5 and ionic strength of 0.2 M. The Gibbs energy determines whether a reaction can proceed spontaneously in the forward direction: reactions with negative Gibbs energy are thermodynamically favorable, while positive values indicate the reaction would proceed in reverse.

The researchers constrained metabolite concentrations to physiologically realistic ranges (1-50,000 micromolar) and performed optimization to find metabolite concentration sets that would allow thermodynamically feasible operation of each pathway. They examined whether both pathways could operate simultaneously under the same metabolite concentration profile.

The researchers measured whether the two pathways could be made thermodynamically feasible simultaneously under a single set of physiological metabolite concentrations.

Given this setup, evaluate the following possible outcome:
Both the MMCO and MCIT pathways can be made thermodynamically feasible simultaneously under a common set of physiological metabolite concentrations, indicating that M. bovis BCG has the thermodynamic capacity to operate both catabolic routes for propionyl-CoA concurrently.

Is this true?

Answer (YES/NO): YES